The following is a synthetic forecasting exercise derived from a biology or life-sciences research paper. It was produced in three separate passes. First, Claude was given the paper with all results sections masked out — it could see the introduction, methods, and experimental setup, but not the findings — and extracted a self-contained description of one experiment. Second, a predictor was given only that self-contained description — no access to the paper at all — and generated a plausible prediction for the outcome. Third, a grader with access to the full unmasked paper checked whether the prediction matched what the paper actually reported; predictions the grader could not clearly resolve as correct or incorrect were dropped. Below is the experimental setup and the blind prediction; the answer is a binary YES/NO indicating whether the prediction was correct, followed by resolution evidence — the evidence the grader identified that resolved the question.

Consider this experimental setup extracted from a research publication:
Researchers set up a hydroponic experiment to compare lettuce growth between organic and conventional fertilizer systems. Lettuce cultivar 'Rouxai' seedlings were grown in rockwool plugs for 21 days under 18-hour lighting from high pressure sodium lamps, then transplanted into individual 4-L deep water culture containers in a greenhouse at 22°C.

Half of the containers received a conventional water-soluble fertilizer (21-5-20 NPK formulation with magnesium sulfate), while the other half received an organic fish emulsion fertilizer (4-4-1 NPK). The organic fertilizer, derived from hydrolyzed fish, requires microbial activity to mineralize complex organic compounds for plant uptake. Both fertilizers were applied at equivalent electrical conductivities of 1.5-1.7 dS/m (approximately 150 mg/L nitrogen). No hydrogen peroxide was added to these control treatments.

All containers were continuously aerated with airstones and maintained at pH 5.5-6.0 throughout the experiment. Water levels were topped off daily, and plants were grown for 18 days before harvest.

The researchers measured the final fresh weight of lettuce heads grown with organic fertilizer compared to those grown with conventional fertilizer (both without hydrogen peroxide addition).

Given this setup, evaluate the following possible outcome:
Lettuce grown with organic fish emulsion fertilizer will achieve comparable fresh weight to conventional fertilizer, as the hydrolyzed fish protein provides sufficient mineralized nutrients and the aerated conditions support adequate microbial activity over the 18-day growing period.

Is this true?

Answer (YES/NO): NO